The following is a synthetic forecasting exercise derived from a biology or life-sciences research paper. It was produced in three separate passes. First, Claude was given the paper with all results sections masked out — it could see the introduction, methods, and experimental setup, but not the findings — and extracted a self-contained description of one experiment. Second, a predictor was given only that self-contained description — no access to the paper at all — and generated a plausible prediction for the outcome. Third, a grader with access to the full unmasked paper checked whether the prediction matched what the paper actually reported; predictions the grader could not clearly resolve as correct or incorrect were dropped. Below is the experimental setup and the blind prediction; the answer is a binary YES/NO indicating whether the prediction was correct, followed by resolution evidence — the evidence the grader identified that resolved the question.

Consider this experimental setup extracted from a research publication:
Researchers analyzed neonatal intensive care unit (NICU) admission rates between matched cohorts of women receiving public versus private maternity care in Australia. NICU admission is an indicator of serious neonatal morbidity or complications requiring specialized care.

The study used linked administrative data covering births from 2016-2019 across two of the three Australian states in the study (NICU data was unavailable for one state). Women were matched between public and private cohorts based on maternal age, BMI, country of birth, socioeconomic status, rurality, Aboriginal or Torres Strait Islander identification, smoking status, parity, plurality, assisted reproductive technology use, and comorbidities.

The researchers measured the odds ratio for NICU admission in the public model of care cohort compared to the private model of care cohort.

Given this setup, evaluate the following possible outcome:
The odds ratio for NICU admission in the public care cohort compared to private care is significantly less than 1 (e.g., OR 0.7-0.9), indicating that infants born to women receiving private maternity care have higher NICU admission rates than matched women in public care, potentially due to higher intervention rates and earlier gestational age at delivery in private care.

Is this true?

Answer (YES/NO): NO